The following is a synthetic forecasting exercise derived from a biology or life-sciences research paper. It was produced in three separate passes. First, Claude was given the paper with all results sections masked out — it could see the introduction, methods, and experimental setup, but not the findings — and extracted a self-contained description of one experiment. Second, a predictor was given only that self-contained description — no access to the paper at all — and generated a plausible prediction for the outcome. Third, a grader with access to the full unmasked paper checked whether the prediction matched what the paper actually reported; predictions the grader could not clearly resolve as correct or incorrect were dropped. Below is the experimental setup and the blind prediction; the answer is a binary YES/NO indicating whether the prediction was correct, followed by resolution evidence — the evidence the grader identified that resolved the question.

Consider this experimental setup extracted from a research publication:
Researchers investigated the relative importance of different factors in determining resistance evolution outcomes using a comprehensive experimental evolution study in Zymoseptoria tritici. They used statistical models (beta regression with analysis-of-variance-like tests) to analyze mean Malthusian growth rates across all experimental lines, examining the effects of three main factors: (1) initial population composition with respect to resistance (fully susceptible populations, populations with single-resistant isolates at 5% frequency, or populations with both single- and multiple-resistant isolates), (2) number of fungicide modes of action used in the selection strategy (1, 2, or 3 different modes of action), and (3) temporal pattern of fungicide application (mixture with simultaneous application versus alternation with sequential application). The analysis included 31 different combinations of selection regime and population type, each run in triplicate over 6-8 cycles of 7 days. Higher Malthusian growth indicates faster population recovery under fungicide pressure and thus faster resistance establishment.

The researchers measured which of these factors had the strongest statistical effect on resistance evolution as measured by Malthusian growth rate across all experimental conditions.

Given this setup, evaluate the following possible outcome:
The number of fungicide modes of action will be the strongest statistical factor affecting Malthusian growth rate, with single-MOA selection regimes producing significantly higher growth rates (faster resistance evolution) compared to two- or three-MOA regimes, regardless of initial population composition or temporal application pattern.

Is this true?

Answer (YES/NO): NO